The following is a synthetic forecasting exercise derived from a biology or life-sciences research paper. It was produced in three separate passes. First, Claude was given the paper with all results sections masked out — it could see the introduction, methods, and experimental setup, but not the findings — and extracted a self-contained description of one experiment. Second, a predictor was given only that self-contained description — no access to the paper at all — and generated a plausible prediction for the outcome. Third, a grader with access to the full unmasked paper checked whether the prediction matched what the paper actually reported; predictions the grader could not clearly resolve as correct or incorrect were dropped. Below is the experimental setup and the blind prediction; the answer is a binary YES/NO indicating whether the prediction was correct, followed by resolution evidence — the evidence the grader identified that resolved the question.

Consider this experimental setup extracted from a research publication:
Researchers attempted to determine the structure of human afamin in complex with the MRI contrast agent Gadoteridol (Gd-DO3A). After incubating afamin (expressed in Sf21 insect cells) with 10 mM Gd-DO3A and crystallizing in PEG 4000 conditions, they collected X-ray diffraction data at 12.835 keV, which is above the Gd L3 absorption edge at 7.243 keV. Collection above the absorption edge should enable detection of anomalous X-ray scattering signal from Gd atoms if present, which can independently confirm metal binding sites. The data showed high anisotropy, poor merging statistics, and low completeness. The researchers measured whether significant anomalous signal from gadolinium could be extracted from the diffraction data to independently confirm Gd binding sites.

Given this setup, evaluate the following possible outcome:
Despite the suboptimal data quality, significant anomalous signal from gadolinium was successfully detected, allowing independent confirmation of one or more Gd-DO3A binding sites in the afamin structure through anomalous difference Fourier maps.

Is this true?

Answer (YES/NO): NO